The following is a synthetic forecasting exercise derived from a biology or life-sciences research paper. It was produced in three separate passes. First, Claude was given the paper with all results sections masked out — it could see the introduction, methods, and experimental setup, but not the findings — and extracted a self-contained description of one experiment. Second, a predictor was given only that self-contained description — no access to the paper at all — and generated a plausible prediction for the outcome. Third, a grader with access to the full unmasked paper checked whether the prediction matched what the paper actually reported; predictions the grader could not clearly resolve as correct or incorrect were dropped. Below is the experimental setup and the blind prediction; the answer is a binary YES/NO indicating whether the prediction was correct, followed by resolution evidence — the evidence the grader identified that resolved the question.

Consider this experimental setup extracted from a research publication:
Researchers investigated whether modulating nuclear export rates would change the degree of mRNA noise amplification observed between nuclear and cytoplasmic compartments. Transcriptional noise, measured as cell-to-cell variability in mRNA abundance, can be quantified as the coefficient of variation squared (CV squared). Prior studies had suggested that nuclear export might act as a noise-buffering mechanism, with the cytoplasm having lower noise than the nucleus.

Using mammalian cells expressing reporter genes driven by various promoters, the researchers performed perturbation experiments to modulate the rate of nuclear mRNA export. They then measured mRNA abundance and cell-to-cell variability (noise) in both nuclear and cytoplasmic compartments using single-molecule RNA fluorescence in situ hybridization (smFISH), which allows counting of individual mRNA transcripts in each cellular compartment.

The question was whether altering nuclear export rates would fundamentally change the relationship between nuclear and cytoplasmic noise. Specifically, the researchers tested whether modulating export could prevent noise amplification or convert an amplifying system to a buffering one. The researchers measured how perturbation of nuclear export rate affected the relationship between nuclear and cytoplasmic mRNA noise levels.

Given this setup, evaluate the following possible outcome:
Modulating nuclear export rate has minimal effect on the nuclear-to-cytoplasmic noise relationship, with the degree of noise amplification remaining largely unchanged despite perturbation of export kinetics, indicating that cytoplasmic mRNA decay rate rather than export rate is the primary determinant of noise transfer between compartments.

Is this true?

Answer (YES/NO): YES